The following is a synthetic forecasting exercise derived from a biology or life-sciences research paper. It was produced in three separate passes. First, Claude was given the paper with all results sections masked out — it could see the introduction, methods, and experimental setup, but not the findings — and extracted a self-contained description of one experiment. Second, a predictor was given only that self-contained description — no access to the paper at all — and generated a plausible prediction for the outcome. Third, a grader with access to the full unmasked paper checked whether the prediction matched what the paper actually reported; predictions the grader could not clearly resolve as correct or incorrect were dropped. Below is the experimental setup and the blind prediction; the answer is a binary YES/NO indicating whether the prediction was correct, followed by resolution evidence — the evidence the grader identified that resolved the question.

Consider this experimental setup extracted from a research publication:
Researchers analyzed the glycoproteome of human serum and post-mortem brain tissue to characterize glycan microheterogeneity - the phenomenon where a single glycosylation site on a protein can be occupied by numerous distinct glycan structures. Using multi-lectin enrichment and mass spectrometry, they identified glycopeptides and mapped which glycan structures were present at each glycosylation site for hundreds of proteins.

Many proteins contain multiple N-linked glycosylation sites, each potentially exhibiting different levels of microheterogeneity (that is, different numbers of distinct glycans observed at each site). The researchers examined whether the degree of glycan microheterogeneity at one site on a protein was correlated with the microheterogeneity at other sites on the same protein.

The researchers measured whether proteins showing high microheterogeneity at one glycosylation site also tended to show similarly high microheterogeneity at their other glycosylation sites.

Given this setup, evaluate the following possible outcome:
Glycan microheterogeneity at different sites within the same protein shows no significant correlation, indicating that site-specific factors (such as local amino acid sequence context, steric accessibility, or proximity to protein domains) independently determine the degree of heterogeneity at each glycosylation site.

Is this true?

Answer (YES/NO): NO